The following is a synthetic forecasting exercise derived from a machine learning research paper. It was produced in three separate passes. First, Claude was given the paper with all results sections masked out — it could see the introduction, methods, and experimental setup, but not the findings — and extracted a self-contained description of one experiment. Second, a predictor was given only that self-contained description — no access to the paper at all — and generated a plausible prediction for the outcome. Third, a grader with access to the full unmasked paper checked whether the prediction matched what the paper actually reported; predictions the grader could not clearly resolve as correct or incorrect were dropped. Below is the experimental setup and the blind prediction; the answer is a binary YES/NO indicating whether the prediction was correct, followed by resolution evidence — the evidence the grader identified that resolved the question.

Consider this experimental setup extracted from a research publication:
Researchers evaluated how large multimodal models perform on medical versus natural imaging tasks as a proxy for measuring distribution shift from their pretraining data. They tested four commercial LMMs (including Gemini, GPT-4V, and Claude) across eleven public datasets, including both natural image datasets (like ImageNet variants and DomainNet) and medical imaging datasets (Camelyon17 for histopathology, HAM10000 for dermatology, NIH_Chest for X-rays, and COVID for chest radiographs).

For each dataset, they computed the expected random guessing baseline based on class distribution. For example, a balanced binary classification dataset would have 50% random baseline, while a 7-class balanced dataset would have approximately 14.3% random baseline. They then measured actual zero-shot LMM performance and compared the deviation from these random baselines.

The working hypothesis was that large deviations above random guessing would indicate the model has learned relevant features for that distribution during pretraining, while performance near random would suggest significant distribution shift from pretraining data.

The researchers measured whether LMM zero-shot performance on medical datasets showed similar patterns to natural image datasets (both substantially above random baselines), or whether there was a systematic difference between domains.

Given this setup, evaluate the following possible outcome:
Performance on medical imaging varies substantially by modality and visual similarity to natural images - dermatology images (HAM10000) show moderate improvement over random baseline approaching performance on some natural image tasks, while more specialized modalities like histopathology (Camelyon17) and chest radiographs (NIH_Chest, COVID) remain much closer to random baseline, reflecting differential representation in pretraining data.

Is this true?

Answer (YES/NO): NO